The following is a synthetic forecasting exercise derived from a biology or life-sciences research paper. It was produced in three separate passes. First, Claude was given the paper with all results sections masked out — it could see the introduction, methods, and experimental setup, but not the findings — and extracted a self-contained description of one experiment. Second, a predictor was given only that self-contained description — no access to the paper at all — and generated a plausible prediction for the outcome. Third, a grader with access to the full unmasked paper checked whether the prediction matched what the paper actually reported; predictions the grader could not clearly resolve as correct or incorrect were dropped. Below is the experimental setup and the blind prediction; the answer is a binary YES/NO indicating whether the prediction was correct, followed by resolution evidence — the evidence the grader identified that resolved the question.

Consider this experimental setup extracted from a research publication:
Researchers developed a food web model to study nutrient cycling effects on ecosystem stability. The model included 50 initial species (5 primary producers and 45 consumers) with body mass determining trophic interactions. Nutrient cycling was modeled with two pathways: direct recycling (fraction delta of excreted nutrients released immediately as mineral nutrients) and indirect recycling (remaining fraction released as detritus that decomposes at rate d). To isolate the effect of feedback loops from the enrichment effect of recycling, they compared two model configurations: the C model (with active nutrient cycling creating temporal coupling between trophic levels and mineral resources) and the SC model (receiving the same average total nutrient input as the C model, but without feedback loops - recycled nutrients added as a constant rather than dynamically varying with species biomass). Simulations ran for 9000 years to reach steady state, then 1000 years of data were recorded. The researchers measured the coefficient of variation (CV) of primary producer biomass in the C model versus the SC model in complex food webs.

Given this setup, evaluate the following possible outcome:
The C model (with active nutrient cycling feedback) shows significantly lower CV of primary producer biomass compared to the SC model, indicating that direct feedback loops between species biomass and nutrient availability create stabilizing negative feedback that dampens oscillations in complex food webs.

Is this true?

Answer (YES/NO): NO